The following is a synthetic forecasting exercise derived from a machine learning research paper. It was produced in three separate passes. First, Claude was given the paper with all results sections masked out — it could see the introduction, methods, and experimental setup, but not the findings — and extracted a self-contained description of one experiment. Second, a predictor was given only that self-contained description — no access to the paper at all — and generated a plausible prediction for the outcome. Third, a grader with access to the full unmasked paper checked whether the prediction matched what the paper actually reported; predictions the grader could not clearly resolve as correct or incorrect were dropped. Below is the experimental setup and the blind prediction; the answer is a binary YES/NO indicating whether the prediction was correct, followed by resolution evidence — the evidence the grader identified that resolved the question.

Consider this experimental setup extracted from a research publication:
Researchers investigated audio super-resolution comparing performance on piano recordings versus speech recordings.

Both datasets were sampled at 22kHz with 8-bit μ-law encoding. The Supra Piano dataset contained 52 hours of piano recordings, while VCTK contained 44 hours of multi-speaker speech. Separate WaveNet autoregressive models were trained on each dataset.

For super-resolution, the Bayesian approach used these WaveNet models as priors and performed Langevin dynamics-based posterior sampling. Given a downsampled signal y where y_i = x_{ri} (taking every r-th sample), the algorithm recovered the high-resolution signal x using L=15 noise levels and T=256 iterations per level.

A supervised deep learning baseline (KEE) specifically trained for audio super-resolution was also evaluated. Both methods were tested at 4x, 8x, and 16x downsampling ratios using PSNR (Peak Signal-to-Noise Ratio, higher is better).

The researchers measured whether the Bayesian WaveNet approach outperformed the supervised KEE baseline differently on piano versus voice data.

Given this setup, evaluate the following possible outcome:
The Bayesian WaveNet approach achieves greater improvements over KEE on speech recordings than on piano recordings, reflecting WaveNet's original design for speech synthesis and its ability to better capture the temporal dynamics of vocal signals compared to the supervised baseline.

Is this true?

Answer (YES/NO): NO